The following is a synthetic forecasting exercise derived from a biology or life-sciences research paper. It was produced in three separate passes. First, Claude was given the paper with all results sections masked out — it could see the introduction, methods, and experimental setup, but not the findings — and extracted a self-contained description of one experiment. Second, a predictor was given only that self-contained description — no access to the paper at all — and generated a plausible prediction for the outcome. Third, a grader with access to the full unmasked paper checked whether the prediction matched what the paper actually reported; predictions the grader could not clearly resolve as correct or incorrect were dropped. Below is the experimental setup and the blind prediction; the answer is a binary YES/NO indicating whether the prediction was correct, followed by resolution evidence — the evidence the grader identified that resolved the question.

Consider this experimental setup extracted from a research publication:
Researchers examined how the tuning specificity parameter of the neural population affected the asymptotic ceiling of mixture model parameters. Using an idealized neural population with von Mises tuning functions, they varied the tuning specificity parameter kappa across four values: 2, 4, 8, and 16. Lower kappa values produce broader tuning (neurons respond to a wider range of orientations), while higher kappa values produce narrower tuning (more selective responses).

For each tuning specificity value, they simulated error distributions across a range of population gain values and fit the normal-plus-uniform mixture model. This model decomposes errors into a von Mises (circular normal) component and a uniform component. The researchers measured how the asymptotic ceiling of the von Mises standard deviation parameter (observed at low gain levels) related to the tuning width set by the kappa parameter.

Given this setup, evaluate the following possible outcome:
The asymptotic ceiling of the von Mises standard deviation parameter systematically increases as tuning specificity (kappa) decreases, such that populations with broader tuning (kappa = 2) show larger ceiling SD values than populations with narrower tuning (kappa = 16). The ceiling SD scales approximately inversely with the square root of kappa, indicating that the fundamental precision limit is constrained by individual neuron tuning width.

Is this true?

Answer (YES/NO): YES